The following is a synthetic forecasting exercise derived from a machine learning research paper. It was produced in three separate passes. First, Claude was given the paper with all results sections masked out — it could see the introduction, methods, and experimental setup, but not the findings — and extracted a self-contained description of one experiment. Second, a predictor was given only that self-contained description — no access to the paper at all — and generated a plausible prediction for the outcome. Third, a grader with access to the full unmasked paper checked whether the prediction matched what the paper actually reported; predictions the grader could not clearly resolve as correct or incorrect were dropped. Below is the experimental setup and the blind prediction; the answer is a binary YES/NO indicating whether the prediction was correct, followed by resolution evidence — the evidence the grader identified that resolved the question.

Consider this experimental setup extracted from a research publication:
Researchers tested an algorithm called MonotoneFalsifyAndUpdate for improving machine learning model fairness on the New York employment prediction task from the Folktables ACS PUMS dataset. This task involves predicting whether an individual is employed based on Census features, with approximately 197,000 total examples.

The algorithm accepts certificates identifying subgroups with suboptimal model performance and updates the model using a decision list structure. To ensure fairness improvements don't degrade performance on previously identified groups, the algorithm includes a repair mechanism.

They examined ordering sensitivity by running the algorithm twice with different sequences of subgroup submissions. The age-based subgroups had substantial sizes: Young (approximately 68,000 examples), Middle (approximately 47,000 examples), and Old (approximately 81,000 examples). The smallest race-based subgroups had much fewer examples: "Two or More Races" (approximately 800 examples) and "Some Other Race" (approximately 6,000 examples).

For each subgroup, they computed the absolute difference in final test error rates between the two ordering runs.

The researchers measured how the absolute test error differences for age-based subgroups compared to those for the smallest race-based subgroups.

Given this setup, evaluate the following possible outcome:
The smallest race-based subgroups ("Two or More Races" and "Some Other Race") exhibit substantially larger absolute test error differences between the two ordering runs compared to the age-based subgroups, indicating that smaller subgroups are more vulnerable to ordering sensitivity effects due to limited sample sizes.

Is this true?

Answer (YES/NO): NO